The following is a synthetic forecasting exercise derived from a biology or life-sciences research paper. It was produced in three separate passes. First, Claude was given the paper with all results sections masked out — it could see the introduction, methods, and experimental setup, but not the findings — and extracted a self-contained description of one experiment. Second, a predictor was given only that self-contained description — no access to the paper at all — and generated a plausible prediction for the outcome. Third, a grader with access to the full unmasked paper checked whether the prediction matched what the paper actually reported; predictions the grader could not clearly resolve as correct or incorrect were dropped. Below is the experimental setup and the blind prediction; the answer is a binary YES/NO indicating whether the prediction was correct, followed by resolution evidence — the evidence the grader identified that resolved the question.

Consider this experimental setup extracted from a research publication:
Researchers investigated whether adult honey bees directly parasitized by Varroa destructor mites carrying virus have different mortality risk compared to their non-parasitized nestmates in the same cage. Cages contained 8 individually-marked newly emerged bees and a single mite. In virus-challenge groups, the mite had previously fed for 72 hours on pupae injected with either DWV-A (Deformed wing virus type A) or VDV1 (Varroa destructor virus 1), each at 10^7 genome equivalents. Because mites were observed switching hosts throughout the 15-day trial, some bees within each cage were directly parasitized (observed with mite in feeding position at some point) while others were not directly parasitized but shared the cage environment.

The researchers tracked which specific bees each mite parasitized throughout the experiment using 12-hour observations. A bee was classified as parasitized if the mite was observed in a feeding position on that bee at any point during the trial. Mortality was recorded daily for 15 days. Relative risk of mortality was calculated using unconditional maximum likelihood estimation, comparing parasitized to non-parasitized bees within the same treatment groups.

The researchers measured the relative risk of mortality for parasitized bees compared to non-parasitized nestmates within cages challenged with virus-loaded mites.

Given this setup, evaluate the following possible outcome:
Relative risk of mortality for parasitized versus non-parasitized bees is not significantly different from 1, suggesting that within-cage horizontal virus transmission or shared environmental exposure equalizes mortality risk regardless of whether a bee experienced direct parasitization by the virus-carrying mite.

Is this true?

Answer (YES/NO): NO